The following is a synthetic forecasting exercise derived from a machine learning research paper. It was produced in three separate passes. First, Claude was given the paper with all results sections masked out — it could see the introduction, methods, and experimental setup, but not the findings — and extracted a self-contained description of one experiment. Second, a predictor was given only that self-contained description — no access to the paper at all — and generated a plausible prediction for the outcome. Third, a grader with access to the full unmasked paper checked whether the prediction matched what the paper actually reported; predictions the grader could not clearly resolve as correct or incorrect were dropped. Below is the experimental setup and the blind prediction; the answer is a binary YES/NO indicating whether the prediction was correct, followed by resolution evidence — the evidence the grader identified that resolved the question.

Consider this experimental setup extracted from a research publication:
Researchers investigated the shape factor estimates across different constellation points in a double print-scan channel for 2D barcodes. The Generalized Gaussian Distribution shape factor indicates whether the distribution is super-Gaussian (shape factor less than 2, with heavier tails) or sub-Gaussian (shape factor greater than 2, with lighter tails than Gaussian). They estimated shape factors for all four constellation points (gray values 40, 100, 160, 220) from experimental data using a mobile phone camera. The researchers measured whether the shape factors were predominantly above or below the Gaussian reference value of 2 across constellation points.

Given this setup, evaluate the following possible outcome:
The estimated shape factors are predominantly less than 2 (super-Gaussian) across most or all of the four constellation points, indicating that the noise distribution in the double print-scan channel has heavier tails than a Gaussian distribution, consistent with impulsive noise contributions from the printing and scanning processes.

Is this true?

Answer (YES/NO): YES